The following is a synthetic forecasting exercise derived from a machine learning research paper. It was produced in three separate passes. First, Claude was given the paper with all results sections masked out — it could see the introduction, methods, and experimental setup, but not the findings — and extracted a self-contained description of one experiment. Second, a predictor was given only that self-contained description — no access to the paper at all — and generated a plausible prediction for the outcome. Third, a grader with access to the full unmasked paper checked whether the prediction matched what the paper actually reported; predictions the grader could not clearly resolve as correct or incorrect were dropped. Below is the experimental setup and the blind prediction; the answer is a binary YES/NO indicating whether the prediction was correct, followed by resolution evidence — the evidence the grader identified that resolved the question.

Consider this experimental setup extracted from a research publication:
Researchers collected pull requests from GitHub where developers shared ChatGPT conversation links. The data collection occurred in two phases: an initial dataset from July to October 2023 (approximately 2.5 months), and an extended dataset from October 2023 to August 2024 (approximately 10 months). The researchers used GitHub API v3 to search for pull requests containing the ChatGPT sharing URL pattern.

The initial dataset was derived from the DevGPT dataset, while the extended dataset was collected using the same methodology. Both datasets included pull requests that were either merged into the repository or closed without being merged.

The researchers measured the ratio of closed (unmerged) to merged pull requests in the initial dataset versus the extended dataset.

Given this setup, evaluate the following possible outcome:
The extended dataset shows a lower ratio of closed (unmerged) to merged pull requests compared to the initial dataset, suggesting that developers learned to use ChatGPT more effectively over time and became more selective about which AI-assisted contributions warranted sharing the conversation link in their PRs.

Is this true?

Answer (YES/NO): YES